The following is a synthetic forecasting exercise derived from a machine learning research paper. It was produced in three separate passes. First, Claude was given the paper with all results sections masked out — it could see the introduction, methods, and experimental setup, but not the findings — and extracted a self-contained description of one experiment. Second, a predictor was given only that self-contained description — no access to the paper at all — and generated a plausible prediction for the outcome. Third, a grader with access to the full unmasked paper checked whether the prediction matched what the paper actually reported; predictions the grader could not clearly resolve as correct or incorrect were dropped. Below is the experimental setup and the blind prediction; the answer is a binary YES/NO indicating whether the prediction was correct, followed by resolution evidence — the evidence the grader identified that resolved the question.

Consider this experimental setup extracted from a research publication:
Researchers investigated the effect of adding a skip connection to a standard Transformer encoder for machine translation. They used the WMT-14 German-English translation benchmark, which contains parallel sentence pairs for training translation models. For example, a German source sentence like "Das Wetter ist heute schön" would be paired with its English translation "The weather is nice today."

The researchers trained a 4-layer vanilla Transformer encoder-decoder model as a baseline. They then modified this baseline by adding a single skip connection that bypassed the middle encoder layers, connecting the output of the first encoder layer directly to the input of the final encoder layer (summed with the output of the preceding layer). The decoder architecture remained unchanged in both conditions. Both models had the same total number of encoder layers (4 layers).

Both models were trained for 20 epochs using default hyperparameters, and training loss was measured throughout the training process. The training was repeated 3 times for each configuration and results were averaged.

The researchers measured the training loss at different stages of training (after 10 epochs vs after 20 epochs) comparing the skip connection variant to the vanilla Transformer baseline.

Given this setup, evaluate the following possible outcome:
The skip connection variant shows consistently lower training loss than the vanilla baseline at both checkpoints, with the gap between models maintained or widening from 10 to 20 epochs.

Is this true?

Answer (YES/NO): NO